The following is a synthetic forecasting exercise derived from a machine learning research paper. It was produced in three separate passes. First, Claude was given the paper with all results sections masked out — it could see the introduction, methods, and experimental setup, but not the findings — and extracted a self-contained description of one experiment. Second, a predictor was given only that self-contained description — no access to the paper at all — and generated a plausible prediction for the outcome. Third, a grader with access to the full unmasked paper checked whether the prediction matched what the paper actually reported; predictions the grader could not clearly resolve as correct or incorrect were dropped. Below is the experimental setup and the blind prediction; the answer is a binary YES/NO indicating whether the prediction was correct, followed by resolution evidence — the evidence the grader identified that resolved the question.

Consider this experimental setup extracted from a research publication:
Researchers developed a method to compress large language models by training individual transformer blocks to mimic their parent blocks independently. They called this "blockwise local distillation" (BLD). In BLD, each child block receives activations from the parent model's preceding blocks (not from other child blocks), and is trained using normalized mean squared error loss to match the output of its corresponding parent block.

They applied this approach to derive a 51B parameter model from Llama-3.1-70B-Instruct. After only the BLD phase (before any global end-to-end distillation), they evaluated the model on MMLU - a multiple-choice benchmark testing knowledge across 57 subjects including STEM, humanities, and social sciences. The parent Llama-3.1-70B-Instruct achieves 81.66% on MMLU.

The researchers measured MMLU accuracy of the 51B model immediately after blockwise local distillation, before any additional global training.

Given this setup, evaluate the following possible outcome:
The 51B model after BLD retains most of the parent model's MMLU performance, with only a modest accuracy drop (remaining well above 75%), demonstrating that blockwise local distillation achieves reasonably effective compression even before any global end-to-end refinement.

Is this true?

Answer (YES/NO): YES